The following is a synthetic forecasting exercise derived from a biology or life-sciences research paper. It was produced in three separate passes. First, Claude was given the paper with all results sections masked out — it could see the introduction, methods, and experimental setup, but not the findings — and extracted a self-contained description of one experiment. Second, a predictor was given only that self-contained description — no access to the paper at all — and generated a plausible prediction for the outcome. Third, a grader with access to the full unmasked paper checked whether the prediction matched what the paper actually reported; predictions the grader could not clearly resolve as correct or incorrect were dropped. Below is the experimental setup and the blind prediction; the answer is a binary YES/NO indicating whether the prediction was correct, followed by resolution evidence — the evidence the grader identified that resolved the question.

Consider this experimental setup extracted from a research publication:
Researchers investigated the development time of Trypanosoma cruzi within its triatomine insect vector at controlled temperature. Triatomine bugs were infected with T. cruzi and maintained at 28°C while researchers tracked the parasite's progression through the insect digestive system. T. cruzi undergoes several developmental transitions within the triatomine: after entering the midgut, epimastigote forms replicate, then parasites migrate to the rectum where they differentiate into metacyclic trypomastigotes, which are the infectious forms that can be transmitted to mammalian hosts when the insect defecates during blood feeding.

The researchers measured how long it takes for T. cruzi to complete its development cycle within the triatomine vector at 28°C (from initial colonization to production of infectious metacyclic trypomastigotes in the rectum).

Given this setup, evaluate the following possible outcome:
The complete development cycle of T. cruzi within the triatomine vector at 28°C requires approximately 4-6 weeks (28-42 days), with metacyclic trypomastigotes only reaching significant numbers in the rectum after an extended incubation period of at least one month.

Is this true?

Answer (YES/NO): YES